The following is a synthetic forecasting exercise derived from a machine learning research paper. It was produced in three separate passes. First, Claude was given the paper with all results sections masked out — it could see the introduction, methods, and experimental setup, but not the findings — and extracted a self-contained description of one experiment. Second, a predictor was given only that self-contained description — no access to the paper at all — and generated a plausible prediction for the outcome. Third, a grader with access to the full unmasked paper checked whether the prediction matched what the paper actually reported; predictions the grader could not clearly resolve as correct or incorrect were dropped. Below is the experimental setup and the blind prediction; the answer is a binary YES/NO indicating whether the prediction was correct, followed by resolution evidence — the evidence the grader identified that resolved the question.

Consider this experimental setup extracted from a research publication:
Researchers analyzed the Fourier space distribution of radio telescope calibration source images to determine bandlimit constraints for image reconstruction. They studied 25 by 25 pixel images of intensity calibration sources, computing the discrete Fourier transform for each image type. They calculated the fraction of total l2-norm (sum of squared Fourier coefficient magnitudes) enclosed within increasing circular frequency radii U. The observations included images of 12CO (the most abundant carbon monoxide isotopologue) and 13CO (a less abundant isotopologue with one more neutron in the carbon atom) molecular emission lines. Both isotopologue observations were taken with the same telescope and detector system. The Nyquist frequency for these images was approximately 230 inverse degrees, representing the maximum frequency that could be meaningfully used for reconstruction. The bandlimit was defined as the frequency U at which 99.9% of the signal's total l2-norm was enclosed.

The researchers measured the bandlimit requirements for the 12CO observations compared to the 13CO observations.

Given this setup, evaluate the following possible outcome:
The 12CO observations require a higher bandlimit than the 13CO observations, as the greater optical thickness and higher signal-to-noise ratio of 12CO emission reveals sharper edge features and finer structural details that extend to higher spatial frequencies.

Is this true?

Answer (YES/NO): NO